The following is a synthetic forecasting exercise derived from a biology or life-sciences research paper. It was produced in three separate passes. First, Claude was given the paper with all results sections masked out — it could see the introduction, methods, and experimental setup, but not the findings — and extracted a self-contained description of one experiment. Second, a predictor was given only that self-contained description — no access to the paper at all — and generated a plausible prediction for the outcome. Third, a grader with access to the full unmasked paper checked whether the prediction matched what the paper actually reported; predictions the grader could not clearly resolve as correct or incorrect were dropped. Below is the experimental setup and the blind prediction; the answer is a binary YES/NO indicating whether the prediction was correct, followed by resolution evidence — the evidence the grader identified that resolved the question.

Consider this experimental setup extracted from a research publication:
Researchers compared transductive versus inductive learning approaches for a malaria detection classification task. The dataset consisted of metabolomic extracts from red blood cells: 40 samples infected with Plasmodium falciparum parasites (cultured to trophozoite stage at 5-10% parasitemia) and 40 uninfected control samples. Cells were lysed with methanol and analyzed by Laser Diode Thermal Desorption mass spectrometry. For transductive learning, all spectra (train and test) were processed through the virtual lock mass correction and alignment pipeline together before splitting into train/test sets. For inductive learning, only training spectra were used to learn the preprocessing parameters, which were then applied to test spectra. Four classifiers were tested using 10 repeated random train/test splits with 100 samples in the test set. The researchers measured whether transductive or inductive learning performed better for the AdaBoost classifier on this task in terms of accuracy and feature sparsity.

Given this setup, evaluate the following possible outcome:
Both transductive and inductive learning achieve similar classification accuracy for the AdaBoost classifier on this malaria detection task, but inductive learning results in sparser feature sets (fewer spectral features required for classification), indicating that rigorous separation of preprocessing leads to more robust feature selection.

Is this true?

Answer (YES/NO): YES